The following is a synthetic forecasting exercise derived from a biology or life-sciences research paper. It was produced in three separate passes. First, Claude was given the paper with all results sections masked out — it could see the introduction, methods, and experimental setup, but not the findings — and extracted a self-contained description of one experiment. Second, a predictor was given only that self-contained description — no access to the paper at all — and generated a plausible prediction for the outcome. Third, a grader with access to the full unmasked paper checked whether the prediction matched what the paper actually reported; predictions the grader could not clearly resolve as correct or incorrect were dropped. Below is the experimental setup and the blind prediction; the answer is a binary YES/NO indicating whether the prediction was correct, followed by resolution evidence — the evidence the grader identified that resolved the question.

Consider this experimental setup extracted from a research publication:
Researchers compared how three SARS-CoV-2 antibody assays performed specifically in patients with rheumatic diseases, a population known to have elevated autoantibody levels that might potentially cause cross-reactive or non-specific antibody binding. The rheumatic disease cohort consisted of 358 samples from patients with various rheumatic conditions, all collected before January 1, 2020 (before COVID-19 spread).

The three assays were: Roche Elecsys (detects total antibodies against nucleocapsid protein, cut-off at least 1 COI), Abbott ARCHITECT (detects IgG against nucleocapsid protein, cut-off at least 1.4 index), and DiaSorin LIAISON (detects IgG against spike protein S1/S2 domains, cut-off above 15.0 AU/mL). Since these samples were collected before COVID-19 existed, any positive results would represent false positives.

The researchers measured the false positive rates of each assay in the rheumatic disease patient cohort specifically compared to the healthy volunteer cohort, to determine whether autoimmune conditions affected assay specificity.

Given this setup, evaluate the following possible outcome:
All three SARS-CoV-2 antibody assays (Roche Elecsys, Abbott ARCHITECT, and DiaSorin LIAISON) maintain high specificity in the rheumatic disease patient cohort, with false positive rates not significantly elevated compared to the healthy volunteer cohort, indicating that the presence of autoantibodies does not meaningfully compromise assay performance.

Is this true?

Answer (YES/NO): NO